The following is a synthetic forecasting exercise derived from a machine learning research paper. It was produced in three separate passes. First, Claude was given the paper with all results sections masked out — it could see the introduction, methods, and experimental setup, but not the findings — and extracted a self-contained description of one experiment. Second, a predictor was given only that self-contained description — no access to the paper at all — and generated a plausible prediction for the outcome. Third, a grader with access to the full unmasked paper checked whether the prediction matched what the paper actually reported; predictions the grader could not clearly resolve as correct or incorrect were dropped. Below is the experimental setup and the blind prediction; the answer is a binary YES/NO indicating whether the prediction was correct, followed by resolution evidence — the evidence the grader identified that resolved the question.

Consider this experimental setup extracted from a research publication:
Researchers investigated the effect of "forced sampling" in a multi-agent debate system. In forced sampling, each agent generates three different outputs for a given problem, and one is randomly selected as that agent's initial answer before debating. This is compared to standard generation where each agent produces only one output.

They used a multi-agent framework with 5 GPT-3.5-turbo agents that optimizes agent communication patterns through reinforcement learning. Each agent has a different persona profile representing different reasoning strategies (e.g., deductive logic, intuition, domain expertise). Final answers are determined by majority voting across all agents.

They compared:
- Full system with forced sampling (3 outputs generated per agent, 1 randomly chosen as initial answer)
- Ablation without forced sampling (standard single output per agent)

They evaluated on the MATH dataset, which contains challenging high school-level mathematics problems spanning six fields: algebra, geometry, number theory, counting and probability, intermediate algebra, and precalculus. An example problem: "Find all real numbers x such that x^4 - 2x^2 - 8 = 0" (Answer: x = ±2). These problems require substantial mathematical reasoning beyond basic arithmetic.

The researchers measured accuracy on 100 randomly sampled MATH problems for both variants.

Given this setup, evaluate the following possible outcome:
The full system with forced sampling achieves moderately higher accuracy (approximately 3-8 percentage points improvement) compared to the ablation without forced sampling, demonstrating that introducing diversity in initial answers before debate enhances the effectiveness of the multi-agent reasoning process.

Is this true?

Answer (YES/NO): NO